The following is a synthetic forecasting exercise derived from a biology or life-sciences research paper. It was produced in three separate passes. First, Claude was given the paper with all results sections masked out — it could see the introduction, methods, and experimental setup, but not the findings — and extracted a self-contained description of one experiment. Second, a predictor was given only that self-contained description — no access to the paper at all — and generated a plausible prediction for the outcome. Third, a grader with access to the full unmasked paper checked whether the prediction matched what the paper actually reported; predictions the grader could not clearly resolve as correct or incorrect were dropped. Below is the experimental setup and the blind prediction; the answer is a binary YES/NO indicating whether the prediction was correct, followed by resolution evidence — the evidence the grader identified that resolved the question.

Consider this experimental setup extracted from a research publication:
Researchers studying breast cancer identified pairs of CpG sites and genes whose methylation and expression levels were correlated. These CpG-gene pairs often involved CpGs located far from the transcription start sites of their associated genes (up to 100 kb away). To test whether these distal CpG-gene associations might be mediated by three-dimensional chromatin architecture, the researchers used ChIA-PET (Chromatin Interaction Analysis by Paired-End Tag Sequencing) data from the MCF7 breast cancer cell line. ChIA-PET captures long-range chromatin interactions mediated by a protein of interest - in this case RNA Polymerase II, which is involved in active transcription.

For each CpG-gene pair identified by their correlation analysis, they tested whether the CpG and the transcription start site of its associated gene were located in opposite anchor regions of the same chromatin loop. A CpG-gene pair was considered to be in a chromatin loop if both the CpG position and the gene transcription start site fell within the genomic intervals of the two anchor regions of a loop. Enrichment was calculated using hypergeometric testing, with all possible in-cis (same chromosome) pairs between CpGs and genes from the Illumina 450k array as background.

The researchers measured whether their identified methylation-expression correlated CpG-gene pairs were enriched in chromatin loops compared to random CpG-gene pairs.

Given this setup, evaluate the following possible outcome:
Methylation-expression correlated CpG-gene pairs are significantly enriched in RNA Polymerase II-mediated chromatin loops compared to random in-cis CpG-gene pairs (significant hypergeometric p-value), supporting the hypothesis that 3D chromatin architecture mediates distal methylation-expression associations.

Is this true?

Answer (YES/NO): YES